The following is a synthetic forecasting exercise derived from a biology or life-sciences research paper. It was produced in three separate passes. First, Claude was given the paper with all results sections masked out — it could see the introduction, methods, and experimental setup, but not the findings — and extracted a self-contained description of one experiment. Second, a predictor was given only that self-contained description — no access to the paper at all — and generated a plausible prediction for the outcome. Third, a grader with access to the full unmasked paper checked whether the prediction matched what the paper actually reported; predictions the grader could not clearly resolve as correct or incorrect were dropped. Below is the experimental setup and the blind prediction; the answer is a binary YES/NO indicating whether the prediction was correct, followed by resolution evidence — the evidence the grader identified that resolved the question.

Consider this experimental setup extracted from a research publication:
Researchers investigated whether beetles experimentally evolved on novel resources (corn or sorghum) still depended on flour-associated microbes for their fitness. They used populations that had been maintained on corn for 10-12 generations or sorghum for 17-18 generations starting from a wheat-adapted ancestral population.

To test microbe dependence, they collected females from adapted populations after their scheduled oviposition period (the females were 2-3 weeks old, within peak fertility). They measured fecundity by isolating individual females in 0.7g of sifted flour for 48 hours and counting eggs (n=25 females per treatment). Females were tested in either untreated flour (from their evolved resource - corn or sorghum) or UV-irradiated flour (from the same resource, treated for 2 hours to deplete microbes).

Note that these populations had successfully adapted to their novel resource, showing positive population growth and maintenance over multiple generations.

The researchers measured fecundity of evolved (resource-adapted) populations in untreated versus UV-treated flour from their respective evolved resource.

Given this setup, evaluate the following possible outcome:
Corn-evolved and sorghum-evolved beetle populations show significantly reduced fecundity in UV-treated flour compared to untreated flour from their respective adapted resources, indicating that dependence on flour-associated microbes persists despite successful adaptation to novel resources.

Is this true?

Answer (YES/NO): YES